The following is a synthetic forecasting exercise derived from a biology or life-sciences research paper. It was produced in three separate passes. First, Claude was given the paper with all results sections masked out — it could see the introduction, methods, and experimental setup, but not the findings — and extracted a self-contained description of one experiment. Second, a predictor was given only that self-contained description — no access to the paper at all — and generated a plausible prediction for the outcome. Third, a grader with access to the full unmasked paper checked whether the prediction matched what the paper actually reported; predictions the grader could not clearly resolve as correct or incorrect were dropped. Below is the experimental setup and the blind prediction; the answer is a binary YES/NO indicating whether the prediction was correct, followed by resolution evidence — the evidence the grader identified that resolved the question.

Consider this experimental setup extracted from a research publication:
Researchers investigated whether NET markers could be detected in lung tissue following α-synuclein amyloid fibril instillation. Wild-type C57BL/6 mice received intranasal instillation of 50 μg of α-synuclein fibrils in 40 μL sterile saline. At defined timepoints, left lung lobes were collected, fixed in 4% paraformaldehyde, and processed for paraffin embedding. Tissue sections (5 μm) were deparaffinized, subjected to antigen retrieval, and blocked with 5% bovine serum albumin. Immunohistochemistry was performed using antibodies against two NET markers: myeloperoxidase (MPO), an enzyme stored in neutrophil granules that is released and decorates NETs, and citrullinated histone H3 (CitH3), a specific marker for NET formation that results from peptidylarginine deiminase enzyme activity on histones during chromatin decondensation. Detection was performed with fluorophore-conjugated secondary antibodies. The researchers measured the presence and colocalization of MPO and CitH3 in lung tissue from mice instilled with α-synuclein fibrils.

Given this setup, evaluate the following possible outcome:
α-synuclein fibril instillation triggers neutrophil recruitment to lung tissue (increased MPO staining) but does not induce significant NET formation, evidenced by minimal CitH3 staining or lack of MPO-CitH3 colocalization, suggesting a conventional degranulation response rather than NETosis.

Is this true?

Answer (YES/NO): NO